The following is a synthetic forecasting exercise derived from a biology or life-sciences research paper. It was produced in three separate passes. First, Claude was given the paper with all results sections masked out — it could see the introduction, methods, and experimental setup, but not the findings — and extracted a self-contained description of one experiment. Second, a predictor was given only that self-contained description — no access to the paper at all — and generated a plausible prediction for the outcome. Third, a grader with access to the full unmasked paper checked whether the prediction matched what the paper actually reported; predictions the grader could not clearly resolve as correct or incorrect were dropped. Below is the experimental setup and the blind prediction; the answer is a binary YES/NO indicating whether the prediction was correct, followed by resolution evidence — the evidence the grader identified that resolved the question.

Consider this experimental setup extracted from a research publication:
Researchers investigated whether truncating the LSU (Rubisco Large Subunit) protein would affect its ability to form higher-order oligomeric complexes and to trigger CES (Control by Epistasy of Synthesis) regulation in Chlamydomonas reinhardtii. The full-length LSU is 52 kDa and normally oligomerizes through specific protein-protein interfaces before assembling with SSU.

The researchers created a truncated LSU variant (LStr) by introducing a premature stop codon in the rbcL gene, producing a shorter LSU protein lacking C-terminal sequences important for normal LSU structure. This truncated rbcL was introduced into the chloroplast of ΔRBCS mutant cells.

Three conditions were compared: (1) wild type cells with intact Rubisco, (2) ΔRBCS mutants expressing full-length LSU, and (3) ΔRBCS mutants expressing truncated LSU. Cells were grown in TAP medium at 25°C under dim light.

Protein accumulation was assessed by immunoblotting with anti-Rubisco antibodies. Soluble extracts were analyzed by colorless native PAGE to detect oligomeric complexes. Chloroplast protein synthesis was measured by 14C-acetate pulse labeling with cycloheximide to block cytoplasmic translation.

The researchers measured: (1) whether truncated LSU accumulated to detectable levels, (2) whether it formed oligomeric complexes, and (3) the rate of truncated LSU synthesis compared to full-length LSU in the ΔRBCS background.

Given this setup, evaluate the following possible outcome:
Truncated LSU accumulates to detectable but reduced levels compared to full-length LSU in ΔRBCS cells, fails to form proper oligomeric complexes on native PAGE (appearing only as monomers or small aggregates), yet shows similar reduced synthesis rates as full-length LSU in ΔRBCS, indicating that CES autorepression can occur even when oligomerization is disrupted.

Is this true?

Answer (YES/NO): NO